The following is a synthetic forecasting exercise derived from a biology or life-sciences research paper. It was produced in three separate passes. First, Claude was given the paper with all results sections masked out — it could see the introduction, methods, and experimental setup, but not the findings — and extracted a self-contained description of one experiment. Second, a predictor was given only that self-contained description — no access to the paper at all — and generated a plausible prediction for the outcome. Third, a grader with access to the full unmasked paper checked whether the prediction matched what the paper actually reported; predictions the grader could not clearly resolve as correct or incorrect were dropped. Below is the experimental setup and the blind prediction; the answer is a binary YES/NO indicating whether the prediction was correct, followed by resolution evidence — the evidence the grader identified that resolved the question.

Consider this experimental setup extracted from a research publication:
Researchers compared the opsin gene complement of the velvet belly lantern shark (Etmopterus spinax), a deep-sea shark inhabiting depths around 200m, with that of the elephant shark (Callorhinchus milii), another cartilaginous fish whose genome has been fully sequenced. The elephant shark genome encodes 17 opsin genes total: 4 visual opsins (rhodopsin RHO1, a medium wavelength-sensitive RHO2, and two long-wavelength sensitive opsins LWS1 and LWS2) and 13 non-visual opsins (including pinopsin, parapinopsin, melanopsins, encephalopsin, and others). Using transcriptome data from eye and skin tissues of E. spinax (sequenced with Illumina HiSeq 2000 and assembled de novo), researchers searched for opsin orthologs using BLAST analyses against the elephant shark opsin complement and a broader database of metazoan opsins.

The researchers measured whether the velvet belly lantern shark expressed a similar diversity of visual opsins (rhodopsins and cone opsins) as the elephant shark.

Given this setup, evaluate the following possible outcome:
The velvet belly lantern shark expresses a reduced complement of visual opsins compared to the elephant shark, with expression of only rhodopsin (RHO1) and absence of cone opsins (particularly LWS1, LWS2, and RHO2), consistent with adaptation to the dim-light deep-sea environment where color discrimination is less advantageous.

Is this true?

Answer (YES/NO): YES